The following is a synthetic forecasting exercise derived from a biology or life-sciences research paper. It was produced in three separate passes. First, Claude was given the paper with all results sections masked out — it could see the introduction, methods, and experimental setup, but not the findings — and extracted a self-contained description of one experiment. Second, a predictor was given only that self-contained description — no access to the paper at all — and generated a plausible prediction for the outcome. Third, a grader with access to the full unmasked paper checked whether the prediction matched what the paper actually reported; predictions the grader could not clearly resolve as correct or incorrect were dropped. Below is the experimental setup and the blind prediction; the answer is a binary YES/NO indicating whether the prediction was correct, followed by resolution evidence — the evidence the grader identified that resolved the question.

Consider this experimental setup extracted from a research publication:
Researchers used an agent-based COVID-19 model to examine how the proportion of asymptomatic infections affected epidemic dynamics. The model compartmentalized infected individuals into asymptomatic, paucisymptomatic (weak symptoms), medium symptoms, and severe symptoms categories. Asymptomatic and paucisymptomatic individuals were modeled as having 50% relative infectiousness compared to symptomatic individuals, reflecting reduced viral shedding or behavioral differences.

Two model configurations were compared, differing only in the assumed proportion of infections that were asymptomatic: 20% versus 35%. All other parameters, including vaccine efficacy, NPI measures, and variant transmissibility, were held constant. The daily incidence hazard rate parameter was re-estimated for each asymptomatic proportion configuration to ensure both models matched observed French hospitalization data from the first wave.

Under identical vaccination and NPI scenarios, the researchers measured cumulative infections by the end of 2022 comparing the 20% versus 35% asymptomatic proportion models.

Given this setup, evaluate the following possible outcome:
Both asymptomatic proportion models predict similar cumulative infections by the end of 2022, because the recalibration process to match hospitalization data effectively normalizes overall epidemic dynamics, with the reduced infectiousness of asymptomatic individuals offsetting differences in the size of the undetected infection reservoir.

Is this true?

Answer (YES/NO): YES